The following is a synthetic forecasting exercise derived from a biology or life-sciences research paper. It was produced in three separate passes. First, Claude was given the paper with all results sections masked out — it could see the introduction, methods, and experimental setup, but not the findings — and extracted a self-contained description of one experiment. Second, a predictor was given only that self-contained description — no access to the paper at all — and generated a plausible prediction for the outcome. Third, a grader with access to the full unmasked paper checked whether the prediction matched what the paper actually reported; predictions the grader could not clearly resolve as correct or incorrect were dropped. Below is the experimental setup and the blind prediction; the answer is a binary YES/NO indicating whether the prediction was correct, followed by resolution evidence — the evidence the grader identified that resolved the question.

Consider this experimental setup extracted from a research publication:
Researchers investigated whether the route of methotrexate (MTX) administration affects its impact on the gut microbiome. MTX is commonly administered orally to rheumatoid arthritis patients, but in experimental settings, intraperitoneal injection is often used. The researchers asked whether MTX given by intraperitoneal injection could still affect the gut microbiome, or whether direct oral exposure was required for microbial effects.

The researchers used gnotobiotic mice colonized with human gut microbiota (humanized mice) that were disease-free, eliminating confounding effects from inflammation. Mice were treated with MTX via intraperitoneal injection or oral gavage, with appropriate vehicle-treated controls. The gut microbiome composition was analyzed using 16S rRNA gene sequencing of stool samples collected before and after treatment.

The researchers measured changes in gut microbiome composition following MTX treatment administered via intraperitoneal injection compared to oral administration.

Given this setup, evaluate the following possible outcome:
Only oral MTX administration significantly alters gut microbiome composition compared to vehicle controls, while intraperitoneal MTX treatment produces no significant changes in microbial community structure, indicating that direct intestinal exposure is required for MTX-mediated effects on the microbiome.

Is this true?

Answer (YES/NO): NO